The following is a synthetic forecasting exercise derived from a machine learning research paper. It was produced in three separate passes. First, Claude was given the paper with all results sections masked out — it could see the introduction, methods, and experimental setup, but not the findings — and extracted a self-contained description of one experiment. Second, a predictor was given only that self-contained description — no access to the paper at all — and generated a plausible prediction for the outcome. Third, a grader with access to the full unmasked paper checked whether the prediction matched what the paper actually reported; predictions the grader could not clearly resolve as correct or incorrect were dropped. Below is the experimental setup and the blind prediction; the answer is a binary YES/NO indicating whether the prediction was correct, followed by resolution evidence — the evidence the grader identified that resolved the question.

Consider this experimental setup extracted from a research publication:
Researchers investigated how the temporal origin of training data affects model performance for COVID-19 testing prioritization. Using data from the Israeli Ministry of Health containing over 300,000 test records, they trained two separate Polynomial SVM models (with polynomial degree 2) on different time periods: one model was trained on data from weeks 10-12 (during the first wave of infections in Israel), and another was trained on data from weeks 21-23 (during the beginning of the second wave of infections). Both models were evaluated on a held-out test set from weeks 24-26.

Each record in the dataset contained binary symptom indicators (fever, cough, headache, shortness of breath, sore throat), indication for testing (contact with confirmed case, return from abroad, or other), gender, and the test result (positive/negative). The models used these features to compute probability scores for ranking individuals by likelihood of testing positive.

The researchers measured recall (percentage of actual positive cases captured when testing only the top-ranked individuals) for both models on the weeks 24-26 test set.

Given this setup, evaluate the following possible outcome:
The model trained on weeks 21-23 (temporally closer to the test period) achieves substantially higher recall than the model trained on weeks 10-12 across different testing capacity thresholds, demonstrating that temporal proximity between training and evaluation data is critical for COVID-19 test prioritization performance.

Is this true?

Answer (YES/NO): NO